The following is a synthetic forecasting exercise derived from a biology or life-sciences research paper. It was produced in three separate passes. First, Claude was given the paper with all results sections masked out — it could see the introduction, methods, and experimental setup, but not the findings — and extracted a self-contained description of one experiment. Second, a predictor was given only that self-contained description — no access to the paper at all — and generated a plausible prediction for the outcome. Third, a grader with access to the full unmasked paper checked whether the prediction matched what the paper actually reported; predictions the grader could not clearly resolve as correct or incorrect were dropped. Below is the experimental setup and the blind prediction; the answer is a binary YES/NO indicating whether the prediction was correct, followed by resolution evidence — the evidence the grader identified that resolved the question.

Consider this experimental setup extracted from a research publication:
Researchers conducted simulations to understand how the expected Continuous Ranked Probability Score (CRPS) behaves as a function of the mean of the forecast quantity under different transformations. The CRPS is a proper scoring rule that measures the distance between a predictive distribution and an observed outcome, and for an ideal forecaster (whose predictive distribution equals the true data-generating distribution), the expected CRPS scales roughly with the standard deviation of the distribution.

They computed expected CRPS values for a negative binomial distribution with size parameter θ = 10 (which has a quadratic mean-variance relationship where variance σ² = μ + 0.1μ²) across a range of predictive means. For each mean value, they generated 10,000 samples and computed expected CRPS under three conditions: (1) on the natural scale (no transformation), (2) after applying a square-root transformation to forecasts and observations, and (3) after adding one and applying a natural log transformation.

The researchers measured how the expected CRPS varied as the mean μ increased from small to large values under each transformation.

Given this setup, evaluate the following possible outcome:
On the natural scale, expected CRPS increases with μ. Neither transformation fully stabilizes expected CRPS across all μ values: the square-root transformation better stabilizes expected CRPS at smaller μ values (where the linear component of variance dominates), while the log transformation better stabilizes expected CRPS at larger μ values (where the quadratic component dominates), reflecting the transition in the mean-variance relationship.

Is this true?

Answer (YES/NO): NO